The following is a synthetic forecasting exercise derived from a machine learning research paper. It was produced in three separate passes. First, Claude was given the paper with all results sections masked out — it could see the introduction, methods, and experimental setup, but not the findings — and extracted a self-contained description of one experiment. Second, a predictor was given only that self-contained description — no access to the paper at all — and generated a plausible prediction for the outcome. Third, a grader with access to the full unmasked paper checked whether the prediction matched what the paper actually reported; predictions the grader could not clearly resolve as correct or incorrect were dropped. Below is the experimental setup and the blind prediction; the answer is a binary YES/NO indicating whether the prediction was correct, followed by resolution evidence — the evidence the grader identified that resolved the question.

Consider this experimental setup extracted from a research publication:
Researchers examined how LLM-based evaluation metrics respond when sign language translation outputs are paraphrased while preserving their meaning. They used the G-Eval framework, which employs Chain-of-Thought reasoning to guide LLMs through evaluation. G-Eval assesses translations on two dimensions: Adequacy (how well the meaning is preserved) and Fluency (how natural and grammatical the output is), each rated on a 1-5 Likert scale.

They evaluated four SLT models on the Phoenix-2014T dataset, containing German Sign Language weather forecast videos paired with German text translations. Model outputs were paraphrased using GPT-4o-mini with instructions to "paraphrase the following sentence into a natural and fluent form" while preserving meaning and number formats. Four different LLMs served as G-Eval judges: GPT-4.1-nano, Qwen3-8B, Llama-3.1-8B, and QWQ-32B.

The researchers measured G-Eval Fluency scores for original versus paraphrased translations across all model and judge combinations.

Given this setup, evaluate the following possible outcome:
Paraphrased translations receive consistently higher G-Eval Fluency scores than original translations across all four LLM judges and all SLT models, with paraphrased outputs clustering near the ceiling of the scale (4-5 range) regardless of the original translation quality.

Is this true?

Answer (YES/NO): NO